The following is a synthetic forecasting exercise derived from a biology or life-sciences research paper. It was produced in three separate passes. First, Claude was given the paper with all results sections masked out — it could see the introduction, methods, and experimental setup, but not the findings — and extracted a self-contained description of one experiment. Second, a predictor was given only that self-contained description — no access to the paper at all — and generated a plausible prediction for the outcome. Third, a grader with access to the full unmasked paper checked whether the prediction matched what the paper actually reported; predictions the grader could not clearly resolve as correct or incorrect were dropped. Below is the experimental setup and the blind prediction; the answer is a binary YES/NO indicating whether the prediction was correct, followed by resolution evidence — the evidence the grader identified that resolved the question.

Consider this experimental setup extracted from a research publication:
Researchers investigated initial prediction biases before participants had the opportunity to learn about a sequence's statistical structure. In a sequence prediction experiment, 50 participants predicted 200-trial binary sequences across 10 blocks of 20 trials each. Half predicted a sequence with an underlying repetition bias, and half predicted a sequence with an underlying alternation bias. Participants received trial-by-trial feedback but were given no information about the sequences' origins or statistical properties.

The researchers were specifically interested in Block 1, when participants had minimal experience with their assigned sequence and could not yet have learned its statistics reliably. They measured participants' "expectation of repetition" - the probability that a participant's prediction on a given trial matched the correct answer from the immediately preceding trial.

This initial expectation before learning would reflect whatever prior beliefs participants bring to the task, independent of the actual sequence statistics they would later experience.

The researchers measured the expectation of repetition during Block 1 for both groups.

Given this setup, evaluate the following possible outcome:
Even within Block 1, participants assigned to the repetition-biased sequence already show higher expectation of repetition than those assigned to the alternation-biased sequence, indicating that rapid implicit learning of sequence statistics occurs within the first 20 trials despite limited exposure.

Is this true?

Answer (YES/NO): NO